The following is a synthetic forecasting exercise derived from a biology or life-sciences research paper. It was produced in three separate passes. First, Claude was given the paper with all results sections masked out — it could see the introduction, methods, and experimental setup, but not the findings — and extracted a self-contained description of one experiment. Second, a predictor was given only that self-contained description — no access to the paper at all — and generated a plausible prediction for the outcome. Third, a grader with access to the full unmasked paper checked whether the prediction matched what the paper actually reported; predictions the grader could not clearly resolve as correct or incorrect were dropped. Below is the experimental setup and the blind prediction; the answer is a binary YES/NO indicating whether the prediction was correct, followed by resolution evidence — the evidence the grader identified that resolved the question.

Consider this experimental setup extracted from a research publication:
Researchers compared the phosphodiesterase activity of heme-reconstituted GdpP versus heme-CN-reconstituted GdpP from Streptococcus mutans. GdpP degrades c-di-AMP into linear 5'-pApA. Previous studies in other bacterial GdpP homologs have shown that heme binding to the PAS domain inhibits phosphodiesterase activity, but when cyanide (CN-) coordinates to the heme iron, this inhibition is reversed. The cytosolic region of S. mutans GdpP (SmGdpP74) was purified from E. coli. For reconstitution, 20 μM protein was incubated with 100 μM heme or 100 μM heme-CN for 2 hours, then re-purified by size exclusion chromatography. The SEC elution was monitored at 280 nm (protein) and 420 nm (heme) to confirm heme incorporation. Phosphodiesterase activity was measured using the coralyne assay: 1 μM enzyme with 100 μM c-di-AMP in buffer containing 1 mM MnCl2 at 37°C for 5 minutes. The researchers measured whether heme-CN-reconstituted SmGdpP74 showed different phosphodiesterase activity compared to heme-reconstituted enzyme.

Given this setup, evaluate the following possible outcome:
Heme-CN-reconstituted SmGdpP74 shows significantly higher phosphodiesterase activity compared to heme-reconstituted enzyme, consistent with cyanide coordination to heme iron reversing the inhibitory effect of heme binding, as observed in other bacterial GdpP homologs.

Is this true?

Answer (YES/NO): YES